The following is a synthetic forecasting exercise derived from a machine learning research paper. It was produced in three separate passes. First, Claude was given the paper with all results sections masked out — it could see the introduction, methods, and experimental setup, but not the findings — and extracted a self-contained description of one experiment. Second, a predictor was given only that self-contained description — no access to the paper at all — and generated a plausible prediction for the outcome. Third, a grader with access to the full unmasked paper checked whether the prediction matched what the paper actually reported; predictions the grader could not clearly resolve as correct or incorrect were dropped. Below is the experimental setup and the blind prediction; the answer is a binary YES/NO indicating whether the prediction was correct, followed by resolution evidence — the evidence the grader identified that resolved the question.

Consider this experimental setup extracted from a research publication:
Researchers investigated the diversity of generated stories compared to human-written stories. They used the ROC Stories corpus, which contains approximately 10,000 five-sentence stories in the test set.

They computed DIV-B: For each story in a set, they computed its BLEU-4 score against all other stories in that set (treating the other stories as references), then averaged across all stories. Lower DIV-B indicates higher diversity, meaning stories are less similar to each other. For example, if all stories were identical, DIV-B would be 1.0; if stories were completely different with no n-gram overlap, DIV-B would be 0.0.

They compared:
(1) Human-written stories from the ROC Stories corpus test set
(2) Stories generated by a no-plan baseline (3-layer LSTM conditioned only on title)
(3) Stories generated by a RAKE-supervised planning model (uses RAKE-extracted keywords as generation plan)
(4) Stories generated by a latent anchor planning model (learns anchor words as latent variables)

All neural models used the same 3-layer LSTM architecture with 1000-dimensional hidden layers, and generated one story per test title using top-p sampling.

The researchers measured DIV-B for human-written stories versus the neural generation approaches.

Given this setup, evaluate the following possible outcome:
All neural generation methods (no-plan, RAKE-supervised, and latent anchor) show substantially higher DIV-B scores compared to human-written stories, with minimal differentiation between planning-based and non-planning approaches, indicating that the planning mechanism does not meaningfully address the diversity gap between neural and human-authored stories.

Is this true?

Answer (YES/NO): NO